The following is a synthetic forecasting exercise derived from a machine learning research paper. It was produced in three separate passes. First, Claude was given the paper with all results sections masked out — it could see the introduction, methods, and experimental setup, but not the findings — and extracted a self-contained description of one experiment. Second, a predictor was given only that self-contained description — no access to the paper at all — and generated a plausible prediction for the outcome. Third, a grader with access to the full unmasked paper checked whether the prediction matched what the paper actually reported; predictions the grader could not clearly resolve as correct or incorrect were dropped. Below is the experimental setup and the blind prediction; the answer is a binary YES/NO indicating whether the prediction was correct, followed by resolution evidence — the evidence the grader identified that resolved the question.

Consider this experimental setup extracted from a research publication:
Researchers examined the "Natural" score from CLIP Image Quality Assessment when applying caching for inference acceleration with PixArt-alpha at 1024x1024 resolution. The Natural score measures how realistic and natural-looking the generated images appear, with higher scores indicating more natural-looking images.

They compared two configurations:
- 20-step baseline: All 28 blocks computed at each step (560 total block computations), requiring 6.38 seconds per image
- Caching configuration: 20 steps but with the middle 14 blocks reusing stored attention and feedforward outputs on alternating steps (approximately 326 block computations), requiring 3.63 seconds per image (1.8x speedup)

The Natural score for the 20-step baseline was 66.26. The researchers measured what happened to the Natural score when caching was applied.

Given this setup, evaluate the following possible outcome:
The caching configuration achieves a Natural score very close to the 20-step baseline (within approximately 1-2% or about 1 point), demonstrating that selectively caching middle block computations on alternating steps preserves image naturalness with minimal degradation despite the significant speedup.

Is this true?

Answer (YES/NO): NO